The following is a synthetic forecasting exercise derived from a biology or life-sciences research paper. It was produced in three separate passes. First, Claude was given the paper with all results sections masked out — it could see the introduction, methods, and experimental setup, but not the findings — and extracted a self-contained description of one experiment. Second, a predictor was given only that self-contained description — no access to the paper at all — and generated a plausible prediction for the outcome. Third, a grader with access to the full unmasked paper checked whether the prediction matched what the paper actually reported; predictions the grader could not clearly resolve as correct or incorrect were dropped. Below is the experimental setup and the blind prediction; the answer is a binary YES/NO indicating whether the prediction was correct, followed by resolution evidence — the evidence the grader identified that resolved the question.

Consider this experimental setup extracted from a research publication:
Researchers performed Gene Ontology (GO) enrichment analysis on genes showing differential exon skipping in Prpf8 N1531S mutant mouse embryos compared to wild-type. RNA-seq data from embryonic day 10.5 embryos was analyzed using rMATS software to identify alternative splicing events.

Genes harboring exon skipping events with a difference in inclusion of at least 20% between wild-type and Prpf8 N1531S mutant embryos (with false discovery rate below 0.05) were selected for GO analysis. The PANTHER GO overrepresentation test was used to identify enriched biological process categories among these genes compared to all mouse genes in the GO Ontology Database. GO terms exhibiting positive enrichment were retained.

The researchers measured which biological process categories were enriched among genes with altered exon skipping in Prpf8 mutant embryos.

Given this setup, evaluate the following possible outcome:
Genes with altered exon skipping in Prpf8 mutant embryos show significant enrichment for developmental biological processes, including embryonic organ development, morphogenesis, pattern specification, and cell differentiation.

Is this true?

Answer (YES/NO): NO